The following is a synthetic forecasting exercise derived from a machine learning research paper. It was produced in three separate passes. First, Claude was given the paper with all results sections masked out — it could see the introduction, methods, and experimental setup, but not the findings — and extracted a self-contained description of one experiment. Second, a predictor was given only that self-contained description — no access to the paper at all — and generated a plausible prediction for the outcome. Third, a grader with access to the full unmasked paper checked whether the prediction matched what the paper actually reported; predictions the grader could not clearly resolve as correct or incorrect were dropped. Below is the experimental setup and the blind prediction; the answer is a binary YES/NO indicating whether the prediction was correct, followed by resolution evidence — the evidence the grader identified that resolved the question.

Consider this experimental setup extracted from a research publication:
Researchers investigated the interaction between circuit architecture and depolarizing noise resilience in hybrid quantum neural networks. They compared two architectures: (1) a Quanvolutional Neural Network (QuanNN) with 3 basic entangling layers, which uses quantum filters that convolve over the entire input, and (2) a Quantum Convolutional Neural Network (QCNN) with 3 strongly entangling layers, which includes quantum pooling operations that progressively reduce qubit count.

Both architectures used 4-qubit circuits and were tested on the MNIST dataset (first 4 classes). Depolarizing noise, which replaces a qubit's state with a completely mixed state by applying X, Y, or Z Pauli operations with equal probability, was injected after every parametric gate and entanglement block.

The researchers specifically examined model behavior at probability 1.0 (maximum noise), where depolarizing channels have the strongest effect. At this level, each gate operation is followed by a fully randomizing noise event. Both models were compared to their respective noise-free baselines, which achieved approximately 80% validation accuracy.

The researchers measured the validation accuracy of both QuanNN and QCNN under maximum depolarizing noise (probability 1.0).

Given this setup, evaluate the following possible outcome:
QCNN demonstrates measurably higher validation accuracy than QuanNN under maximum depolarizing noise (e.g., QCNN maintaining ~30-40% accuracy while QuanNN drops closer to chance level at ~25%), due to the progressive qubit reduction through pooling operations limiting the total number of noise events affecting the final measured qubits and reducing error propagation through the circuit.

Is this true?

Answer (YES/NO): NO